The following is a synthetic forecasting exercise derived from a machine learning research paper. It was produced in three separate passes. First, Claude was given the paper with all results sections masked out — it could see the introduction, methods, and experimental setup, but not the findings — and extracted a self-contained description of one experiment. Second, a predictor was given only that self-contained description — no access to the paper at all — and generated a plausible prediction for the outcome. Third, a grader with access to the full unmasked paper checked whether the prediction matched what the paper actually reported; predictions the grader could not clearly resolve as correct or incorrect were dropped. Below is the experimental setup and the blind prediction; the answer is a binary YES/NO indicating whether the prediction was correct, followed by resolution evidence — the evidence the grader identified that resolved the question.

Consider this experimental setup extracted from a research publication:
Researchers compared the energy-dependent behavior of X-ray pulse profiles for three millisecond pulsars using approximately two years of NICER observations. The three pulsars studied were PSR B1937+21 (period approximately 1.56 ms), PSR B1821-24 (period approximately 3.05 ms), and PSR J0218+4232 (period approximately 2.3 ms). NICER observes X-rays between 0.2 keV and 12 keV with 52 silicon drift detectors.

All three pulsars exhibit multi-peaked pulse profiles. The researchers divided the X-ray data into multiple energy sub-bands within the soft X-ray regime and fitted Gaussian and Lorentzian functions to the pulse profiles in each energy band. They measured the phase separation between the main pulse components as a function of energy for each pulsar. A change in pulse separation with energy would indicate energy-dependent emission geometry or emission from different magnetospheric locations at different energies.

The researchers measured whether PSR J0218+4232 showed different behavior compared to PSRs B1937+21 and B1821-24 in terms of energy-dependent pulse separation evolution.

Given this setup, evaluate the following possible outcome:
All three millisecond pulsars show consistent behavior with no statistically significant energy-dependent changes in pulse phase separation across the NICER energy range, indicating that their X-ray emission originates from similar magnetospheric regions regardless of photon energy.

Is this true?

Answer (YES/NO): NO